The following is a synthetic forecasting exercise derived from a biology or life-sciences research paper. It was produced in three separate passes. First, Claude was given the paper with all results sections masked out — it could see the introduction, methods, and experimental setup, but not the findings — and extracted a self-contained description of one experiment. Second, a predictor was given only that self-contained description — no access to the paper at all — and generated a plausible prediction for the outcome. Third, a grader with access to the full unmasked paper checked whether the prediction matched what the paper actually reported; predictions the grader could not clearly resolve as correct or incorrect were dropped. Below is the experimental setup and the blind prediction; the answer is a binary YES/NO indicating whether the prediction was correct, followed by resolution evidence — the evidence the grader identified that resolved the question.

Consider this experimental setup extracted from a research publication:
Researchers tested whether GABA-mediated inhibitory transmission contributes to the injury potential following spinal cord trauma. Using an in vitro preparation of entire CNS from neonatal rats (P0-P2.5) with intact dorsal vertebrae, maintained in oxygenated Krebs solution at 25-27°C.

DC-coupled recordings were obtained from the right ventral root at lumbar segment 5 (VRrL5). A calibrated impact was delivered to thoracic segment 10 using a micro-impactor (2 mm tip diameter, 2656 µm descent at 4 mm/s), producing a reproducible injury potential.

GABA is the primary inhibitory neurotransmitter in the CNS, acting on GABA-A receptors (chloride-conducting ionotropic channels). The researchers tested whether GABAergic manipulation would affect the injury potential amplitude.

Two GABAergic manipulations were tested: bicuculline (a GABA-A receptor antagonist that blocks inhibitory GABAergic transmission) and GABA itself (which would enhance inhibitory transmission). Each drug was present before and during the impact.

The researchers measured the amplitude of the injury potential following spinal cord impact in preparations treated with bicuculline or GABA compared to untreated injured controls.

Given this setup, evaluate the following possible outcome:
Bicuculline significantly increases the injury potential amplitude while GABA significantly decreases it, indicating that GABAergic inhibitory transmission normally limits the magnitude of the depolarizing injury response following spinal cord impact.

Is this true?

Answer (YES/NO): NO